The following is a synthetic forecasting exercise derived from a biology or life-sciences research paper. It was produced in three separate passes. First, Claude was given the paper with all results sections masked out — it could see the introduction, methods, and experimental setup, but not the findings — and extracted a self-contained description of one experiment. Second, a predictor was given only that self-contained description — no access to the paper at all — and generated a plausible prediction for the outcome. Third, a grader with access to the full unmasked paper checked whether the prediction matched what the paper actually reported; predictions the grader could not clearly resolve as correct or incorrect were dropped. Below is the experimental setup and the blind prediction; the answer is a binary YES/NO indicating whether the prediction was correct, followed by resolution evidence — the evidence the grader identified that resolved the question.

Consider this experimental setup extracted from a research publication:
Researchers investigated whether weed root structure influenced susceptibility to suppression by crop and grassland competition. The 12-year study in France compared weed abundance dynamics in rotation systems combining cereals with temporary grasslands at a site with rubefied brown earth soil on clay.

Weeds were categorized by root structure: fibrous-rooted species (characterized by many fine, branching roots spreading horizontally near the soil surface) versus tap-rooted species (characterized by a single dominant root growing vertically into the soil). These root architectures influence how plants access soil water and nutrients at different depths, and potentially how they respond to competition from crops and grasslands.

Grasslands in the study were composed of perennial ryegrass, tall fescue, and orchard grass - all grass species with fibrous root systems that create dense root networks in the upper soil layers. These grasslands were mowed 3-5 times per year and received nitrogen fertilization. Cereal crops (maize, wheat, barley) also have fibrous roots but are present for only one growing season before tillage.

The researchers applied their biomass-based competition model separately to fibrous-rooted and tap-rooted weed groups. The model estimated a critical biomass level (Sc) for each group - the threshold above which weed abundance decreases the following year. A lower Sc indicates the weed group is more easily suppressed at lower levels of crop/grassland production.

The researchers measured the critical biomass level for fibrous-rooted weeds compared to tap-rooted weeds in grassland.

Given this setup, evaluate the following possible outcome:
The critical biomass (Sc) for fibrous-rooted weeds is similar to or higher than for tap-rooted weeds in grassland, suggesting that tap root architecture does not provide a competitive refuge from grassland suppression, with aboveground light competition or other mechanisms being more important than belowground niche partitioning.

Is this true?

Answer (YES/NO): YES